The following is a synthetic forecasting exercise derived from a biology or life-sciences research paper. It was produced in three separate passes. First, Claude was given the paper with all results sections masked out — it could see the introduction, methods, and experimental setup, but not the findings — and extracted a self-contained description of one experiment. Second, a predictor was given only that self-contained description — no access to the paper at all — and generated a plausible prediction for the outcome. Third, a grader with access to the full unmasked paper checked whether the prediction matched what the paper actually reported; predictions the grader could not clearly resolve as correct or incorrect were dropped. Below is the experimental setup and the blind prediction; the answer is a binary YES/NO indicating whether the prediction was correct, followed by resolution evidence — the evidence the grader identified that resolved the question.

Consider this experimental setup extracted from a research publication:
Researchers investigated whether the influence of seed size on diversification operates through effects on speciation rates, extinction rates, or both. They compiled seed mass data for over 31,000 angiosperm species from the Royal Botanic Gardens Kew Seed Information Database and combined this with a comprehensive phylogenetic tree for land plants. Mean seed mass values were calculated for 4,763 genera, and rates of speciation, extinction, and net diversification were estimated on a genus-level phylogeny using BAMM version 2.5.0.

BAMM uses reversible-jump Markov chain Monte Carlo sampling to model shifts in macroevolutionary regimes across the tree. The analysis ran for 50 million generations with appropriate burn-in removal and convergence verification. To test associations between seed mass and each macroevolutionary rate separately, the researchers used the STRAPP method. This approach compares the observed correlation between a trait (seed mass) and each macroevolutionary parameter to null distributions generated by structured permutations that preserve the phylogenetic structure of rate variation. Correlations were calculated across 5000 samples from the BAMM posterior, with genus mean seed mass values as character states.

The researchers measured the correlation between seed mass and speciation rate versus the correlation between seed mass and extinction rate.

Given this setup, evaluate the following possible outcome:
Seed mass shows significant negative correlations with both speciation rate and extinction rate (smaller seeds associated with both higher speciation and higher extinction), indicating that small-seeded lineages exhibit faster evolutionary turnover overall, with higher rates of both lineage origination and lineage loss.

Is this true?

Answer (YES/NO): YES